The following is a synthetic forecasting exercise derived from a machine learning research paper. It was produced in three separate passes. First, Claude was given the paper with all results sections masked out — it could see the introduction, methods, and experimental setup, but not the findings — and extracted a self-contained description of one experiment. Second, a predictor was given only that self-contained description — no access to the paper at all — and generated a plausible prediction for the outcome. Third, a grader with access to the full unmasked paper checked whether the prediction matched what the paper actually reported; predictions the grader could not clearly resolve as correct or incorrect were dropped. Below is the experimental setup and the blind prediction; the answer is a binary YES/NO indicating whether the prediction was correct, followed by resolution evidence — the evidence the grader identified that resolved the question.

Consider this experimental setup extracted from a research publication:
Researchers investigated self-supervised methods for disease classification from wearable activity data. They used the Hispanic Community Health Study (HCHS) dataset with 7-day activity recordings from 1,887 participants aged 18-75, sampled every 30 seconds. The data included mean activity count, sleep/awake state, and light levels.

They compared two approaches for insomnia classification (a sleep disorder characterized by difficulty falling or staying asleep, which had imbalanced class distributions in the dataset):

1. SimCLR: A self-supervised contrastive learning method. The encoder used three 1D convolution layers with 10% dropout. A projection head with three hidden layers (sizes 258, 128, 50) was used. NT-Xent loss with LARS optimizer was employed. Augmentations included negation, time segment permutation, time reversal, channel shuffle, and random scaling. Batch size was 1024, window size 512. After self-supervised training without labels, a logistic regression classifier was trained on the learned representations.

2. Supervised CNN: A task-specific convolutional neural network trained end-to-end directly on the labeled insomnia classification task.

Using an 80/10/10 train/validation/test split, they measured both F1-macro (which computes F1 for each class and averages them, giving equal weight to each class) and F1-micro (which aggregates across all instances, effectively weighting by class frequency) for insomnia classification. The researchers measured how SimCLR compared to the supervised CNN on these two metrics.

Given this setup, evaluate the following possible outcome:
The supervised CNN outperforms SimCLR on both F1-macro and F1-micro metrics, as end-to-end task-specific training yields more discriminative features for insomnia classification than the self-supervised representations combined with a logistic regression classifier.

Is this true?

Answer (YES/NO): NO